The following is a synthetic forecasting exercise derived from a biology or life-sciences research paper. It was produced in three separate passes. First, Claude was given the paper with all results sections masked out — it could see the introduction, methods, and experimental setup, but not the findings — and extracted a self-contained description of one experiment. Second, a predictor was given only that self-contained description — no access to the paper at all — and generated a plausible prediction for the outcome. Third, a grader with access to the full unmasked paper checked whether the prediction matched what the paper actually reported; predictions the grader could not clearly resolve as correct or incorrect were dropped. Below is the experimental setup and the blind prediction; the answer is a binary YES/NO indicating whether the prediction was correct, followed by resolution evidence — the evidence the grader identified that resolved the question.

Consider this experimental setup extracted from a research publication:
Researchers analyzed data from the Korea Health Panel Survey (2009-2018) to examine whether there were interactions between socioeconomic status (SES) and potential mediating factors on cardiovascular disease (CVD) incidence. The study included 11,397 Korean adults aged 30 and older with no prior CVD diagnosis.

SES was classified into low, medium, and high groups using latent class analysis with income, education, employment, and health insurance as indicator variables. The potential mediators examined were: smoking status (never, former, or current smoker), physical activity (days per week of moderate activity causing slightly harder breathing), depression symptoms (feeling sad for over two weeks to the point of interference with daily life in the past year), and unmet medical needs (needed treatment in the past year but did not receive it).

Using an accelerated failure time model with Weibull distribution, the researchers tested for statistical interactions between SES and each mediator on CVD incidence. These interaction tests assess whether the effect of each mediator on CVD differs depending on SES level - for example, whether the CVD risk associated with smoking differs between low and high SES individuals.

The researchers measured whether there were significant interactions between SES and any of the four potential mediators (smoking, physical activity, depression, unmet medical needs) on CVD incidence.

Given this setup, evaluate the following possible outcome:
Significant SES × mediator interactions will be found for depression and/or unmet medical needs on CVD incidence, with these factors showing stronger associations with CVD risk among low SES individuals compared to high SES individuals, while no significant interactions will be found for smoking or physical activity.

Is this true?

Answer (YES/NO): NO